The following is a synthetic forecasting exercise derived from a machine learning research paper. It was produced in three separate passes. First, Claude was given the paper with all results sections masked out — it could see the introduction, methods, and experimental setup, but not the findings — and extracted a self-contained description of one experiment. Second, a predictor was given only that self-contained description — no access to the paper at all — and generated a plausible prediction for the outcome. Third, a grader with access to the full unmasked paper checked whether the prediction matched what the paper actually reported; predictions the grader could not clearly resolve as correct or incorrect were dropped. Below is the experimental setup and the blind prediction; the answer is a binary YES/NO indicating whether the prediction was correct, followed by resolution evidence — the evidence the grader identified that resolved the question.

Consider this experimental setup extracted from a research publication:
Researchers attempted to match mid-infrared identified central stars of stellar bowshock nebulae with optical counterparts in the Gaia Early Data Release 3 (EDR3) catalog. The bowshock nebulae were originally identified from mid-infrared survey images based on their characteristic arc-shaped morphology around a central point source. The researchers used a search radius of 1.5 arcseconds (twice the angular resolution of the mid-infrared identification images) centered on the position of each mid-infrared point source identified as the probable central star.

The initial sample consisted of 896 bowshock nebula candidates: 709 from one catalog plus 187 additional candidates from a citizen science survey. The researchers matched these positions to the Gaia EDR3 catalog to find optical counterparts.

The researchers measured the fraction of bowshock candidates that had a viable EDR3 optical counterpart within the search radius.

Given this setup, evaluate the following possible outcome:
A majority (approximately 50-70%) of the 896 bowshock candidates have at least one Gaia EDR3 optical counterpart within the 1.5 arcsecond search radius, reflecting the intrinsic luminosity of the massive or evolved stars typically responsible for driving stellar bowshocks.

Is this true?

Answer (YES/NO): NO